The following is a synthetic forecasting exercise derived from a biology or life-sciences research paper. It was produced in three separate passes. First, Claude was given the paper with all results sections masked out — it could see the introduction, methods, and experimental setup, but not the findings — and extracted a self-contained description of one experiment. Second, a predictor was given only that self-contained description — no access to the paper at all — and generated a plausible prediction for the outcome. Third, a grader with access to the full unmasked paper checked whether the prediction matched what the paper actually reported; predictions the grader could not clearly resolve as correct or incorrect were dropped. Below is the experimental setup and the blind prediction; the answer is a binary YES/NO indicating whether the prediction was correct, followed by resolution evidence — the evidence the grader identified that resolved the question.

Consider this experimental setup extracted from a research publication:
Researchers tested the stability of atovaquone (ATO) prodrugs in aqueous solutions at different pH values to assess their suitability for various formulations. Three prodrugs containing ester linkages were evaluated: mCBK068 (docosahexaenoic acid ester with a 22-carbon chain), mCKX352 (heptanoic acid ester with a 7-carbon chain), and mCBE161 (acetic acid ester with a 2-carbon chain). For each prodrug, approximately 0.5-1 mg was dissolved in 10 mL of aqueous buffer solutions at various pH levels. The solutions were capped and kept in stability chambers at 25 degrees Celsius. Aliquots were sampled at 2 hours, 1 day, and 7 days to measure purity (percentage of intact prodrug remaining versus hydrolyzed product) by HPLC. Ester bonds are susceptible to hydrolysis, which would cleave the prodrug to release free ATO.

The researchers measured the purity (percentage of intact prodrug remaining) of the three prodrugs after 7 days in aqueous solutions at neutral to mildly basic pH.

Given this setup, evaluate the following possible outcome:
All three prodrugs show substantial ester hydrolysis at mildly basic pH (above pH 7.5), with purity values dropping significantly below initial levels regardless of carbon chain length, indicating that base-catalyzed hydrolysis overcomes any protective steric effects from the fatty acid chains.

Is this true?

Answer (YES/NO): YES